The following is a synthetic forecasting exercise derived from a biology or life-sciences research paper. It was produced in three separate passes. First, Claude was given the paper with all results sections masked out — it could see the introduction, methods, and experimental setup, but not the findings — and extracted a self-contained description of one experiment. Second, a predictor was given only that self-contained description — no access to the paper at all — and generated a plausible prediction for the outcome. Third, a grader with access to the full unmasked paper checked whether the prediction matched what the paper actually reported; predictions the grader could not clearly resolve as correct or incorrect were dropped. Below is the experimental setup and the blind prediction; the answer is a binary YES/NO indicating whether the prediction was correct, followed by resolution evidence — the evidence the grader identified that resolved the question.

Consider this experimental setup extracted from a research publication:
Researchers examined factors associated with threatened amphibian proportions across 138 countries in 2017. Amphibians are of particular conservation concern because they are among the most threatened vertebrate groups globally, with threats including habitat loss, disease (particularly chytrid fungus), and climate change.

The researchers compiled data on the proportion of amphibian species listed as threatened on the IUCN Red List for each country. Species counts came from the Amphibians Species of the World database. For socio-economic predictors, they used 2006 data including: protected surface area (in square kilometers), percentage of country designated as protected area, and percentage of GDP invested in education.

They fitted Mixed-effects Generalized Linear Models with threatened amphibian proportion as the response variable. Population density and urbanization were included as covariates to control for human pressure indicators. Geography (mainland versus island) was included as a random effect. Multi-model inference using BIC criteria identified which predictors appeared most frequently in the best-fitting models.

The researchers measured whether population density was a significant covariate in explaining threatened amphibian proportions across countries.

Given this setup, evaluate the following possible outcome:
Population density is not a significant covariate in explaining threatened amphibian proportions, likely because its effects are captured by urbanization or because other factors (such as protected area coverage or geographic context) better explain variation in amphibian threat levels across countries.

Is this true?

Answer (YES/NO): YES